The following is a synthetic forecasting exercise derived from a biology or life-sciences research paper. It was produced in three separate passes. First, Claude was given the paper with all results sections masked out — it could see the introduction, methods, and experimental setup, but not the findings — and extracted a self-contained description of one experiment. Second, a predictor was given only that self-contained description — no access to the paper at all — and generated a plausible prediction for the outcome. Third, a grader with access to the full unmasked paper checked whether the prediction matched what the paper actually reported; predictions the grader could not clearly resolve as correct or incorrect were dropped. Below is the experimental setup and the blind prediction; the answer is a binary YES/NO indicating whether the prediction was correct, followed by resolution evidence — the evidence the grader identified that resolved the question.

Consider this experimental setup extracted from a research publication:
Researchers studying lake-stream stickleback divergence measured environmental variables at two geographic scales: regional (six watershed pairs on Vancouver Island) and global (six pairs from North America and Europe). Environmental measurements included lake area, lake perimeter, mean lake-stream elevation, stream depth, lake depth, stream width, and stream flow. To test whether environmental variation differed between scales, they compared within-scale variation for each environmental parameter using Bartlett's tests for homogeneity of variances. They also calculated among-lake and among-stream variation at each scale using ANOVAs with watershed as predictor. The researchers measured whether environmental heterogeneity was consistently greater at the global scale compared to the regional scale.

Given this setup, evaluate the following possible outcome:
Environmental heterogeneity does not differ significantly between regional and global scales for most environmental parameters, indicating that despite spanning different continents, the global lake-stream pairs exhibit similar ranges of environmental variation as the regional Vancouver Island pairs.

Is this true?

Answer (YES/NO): NO